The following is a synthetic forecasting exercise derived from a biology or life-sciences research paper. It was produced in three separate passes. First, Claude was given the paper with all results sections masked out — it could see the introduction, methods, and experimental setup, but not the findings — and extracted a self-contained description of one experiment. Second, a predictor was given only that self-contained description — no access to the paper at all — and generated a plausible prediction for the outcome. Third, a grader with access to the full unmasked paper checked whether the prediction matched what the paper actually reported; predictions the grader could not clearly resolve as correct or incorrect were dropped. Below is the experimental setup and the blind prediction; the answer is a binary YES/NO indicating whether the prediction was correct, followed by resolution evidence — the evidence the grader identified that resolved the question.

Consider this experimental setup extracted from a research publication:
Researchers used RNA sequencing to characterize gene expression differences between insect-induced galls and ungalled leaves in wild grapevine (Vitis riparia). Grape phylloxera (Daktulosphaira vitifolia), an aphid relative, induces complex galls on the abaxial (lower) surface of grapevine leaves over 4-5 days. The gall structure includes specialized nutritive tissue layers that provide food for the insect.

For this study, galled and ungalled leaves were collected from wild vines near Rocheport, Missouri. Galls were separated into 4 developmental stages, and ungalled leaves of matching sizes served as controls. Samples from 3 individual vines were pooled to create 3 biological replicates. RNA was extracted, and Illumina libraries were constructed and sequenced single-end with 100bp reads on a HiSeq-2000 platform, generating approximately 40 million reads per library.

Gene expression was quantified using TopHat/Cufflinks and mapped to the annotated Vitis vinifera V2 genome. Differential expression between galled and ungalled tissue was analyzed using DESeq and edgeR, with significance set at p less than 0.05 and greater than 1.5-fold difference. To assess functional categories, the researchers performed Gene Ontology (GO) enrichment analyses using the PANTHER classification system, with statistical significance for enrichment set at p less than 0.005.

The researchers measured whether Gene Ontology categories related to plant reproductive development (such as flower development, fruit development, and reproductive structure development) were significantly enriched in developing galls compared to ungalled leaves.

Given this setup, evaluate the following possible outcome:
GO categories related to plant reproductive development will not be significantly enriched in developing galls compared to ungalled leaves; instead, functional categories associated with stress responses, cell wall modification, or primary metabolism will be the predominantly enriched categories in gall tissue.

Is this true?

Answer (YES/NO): NO